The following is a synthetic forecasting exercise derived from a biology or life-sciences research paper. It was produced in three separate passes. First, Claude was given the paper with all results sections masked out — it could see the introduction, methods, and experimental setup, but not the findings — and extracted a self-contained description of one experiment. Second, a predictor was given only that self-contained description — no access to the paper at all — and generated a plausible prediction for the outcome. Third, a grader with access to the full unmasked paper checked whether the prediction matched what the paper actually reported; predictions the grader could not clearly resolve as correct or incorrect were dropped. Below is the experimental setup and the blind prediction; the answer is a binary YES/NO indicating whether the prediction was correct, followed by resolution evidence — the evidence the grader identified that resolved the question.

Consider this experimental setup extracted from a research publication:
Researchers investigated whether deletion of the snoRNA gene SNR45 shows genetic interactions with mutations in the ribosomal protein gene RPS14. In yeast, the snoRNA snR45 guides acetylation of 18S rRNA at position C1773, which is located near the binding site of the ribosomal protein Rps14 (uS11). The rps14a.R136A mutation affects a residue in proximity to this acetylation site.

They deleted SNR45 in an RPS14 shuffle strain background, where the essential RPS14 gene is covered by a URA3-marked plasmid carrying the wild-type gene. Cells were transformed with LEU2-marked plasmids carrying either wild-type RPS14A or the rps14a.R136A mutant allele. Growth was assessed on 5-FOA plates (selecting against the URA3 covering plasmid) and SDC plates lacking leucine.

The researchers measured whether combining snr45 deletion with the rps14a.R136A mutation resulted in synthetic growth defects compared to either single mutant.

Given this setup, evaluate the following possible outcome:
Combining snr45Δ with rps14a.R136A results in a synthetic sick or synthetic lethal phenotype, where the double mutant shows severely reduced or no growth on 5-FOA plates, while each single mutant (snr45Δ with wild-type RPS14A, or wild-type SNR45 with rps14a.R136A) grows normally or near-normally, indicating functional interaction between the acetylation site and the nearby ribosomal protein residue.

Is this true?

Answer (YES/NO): YES